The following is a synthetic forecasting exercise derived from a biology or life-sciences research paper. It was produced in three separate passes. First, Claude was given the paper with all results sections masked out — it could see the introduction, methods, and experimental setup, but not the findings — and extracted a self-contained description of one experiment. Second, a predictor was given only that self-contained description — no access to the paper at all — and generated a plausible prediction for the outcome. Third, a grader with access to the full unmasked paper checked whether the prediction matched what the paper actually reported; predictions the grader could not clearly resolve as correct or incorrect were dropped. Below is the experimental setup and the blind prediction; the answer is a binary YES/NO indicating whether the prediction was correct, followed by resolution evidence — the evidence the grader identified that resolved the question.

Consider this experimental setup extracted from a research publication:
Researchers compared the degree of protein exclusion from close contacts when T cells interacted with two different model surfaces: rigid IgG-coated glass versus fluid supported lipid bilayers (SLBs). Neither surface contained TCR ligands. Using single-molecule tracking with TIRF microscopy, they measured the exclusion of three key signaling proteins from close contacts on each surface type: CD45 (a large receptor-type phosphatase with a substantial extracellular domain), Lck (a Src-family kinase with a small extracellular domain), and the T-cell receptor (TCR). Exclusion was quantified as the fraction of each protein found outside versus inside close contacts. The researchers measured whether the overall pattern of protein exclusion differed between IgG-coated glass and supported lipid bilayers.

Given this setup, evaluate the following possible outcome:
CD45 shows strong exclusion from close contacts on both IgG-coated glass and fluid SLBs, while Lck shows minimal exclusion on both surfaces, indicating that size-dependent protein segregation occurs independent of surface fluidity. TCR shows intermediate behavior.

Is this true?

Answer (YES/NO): NO